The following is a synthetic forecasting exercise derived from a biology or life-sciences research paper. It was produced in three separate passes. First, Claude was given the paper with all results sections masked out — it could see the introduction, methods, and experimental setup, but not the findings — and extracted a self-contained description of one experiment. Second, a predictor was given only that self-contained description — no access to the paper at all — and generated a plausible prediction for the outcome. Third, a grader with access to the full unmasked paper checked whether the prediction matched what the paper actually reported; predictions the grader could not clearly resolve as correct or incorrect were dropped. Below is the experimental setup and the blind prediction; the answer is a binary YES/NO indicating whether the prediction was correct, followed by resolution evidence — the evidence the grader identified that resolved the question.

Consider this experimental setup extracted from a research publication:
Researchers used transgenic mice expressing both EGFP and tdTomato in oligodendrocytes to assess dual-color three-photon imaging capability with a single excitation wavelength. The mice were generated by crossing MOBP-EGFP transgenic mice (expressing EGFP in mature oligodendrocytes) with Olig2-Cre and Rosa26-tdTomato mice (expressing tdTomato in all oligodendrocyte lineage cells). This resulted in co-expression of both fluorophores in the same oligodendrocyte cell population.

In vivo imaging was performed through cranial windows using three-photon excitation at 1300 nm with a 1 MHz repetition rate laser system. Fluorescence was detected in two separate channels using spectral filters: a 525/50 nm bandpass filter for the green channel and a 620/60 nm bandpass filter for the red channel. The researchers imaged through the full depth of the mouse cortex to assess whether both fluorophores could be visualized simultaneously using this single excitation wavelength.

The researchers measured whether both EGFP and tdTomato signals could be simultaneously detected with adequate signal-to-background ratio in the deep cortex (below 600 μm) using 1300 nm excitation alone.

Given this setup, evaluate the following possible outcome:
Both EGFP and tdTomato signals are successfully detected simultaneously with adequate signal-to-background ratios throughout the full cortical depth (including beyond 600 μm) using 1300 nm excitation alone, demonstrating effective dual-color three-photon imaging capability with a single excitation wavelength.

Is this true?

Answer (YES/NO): YES